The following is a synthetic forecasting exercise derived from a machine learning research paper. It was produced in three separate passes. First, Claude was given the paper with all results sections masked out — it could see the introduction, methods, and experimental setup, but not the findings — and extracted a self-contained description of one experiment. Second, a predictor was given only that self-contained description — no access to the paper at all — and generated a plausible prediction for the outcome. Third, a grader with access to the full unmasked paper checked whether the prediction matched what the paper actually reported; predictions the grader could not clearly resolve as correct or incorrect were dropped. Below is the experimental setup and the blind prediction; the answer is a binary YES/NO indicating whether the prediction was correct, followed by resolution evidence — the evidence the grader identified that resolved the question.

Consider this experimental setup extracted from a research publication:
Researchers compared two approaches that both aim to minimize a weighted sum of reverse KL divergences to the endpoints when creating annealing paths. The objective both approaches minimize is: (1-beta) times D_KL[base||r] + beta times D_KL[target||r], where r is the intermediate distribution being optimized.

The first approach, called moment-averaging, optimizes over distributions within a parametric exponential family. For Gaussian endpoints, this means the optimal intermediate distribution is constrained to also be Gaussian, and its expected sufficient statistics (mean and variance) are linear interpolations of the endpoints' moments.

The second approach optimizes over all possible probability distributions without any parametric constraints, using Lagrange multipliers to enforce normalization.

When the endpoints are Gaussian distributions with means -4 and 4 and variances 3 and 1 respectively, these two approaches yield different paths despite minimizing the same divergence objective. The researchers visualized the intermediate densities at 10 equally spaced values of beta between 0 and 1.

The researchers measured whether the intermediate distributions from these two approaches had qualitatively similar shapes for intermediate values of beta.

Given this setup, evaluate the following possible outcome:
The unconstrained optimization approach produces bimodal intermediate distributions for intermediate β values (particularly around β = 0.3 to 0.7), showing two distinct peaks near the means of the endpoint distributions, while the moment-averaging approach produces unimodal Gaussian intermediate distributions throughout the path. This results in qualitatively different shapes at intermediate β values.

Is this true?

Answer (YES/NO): YES